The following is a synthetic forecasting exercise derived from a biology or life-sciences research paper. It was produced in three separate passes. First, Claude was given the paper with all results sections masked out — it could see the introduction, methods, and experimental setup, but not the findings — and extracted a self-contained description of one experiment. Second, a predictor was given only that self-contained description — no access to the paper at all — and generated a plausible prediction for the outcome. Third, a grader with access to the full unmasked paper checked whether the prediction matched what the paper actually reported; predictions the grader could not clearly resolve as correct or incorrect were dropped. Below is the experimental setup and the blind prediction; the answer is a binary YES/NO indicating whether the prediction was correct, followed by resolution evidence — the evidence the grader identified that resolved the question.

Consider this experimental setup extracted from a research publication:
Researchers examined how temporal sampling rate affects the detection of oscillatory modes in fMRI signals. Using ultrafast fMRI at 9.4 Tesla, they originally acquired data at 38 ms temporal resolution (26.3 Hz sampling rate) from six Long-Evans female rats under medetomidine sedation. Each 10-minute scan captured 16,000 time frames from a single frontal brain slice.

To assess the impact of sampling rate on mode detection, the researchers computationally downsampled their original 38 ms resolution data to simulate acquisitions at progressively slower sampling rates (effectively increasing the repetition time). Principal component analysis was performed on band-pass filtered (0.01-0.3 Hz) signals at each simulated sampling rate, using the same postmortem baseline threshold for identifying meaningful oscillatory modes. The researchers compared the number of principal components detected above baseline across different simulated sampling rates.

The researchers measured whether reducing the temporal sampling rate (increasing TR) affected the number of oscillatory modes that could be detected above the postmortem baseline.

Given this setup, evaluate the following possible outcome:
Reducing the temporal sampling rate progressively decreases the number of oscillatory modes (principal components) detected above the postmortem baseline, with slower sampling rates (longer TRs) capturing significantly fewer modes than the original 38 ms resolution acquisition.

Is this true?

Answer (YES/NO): YES